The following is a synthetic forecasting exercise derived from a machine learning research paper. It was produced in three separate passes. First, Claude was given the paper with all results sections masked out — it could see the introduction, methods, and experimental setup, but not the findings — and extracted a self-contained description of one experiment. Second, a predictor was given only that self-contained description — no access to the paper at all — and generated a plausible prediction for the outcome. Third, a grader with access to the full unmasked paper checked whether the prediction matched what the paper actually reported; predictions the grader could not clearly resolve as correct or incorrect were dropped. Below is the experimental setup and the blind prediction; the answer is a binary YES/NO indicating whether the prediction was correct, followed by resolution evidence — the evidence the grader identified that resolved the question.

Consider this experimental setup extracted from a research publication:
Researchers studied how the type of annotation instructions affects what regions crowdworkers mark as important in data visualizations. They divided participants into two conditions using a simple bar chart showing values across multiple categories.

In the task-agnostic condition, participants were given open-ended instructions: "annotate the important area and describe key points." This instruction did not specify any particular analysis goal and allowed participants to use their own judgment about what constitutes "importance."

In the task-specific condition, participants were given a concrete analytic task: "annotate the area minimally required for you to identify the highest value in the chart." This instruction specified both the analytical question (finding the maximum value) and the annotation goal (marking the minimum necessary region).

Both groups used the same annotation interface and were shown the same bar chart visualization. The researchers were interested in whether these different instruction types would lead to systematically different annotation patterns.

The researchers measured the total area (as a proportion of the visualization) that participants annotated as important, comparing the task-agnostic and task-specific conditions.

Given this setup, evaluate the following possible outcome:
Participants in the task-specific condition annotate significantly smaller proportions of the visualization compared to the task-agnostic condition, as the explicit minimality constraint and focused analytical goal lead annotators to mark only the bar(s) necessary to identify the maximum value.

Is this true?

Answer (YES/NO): YES